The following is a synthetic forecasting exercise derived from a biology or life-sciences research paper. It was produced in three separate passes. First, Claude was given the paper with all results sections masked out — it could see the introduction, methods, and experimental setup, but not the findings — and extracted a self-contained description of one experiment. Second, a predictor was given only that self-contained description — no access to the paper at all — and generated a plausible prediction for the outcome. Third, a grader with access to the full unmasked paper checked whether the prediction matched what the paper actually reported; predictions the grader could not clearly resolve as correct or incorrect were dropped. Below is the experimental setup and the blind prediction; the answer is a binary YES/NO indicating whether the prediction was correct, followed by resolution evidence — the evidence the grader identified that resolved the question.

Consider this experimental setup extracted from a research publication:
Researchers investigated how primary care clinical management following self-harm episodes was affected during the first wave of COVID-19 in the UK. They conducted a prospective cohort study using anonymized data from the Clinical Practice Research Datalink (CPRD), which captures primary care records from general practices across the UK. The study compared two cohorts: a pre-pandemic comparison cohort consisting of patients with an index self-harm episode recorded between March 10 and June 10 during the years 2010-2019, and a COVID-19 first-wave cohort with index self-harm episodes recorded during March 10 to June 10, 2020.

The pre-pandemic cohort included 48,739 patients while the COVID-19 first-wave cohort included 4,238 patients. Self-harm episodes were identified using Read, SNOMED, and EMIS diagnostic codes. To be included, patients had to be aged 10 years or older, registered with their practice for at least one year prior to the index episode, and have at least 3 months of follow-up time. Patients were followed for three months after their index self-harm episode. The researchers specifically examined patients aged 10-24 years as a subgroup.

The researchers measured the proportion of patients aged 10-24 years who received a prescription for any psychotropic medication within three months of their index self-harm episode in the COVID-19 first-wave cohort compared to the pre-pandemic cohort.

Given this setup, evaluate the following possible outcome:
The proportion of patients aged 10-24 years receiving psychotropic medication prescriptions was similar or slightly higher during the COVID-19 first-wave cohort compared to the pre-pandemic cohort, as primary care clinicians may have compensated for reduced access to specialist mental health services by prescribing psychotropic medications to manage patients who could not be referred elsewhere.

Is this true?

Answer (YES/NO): YES